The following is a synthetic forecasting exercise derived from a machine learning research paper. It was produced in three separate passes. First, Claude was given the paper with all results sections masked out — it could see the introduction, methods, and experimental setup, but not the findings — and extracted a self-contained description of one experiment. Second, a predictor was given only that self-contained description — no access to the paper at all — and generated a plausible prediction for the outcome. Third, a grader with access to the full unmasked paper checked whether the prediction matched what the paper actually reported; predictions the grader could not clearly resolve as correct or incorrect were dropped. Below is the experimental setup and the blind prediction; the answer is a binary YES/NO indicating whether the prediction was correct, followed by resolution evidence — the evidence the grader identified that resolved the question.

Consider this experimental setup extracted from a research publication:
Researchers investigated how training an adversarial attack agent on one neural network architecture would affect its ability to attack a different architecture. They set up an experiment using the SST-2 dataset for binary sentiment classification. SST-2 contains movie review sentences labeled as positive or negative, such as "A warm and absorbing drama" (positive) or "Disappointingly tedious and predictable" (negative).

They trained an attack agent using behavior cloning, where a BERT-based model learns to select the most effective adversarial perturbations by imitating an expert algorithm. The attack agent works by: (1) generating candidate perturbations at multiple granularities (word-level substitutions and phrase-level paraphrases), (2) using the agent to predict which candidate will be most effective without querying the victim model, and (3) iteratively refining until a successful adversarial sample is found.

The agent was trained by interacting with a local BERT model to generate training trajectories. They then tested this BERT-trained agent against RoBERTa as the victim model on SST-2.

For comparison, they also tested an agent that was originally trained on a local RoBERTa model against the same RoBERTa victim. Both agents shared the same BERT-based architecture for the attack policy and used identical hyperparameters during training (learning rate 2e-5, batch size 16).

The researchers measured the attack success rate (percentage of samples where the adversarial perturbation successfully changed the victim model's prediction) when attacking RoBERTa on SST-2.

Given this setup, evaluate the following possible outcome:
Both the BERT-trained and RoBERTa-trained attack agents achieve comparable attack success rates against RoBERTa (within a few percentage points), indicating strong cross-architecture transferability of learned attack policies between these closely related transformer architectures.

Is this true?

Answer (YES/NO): YES